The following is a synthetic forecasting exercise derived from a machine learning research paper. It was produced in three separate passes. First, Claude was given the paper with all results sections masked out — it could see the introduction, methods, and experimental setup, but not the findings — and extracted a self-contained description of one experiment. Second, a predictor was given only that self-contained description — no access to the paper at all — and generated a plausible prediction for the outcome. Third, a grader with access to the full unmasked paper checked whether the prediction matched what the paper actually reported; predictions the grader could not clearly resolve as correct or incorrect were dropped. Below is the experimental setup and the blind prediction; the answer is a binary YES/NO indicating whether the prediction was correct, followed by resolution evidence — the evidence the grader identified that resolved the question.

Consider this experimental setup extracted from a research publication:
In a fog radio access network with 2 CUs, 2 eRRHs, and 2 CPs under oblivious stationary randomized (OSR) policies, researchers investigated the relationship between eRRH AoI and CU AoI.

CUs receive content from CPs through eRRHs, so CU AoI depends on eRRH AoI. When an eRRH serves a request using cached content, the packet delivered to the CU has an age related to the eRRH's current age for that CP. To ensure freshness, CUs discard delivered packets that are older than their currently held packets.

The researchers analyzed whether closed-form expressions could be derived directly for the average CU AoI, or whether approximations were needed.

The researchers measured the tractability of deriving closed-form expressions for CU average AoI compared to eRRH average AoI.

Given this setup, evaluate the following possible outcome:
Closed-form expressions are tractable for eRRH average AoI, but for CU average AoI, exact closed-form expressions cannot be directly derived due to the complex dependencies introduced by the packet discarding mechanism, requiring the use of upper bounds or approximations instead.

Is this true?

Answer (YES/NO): YES